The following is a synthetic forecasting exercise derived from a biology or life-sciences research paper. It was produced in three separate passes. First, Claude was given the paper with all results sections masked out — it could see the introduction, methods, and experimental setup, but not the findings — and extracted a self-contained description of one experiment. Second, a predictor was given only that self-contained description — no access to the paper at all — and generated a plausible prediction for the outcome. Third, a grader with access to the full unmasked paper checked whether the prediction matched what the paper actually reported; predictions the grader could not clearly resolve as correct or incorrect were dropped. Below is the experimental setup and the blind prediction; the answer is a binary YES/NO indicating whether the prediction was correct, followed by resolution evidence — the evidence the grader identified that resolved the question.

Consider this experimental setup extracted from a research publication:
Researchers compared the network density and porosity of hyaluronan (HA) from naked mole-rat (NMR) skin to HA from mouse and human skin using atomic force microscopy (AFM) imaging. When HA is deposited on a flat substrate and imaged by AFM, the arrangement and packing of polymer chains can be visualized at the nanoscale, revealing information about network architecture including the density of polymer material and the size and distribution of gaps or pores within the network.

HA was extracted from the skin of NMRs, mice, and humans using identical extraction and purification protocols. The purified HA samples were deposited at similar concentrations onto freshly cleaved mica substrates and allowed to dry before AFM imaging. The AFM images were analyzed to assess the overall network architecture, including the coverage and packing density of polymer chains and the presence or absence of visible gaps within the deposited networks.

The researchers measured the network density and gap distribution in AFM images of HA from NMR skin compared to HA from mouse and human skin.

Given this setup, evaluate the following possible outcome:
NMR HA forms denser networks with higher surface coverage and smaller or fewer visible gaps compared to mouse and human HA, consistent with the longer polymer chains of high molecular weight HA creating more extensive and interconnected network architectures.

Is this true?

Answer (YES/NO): NO